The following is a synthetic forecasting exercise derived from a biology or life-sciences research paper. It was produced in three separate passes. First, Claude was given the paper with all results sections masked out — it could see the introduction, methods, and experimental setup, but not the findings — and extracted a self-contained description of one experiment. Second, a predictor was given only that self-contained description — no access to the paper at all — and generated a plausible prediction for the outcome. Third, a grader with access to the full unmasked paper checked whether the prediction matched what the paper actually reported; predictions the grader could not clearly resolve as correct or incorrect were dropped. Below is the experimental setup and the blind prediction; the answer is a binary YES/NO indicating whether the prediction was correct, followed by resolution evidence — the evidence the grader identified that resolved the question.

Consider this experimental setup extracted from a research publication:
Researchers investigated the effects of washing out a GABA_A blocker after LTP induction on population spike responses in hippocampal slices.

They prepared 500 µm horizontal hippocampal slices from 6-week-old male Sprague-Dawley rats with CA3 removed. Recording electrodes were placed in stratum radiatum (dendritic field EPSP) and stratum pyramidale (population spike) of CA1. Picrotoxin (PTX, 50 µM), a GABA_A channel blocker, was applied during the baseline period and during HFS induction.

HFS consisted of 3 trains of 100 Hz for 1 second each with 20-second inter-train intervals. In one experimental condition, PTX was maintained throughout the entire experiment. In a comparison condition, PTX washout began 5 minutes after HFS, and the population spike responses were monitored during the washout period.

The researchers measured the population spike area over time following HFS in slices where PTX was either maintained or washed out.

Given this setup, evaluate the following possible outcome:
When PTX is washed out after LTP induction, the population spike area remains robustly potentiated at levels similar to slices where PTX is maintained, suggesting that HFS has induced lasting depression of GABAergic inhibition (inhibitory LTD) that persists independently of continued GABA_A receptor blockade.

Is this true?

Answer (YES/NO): NO